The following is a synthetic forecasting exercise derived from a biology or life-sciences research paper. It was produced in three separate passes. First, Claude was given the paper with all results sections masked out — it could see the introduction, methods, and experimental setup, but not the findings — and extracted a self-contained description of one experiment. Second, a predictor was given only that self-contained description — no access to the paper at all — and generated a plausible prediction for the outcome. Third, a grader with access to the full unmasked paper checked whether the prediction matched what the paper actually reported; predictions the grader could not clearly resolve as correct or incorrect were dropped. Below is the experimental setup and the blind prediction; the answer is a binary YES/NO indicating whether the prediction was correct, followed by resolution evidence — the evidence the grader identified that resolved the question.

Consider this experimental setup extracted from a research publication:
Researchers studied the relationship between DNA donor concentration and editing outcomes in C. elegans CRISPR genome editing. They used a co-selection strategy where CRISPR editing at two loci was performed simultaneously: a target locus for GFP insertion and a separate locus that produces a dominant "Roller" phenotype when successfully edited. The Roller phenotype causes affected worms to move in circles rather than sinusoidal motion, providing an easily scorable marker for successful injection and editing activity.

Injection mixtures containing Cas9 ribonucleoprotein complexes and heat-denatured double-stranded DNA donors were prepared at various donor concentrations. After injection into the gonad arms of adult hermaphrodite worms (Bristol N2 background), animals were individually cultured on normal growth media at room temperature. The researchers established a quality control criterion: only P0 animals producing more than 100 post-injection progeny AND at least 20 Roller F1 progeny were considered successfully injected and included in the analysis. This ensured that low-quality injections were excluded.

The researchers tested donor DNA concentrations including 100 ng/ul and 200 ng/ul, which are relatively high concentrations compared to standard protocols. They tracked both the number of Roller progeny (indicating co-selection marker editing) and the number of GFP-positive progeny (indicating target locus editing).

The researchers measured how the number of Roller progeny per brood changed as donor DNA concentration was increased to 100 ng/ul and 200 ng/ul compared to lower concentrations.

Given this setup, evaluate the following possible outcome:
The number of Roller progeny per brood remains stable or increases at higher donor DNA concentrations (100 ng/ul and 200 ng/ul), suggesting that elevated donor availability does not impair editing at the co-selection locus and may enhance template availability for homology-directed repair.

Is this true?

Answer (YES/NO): NO